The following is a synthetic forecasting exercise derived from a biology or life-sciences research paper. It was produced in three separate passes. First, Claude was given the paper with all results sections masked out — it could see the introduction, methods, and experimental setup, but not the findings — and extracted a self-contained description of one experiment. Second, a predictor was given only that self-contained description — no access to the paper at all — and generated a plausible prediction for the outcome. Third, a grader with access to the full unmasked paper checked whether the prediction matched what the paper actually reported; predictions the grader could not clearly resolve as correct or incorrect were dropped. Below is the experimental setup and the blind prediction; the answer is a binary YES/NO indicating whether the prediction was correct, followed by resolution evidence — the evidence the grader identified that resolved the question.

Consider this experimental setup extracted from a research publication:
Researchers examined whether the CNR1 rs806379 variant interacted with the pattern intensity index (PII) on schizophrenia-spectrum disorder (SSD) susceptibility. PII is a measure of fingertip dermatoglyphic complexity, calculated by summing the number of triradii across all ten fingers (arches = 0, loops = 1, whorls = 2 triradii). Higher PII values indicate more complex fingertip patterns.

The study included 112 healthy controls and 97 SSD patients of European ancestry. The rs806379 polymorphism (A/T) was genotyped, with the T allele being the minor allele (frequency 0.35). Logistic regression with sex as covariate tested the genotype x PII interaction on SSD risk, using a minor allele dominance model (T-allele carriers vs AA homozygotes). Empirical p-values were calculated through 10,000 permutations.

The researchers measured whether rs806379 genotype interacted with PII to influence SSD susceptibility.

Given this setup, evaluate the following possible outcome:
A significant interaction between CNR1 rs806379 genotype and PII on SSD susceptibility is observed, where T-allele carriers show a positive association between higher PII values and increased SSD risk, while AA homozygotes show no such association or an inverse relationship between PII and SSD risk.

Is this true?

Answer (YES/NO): NO